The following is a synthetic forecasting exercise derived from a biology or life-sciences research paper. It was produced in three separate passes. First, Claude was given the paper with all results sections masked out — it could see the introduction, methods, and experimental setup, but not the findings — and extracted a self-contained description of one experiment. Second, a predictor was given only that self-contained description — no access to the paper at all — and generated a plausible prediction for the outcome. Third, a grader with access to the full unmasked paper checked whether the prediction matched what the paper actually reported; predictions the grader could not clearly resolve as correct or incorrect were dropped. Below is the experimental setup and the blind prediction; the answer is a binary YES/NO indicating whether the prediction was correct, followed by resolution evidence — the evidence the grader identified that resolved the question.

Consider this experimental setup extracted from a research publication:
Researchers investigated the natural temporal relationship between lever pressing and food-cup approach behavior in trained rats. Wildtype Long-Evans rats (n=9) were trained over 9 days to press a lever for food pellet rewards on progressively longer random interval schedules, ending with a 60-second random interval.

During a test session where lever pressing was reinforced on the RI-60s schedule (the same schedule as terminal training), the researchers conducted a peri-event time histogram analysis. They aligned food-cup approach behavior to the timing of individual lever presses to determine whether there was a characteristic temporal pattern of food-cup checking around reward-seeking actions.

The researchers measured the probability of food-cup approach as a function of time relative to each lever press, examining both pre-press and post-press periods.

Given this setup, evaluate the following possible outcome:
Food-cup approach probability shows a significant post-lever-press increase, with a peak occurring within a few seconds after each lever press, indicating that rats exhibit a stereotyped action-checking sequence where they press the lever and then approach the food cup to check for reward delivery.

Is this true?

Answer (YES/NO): YES